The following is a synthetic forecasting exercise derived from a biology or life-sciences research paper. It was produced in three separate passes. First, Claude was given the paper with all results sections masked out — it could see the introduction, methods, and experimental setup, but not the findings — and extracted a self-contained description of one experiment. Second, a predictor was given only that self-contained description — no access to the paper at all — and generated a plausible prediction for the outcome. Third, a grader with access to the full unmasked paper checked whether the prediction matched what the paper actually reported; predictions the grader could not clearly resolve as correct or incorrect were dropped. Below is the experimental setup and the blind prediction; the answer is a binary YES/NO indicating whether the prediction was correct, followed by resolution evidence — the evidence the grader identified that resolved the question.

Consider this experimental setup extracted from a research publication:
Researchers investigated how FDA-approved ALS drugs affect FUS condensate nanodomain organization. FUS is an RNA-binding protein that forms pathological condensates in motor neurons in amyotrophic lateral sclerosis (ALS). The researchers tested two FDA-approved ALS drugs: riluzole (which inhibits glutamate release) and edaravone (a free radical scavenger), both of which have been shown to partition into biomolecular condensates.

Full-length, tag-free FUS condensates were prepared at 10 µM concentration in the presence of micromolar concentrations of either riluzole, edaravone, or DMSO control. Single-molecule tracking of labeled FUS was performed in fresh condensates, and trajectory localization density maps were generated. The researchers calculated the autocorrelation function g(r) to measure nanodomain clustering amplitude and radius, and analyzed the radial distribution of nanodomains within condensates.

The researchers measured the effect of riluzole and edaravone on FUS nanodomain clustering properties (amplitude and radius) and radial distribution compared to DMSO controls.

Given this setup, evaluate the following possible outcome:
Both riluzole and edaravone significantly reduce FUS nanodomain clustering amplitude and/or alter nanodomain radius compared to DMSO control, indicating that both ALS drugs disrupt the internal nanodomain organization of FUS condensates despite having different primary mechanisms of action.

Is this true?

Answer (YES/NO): NO